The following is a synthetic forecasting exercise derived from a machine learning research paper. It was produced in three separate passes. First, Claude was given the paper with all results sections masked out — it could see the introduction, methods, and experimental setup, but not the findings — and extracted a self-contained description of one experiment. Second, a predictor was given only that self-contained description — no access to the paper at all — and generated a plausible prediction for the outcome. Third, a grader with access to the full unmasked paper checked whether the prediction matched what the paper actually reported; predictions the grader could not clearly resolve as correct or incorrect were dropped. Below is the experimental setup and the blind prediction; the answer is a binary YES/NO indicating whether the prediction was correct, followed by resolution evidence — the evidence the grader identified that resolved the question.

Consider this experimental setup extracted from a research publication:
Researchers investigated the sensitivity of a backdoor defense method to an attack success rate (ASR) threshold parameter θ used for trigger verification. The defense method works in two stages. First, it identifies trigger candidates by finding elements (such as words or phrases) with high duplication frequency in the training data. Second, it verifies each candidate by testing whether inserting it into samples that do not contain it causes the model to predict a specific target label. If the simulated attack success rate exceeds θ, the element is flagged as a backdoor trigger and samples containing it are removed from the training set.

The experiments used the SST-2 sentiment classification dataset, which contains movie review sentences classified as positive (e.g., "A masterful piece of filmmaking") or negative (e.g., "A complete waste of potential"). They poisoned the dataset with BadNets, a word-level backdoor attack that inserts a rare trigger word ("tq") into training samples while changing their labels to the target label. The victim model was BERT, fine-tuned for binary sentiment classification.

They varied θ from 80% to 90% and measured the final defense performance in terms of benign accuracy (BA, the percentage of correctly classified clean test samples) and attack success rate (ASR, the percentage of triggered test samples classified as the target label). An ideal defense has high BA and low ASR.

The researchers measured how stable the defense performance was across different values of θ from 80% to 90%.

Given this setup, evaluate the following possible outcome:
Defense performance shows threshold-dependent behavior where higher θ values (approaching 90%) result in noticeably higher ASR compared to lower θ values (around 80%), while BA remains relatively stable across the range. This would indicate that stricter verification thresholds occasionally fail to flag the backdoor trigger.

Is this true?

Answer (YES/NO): NO